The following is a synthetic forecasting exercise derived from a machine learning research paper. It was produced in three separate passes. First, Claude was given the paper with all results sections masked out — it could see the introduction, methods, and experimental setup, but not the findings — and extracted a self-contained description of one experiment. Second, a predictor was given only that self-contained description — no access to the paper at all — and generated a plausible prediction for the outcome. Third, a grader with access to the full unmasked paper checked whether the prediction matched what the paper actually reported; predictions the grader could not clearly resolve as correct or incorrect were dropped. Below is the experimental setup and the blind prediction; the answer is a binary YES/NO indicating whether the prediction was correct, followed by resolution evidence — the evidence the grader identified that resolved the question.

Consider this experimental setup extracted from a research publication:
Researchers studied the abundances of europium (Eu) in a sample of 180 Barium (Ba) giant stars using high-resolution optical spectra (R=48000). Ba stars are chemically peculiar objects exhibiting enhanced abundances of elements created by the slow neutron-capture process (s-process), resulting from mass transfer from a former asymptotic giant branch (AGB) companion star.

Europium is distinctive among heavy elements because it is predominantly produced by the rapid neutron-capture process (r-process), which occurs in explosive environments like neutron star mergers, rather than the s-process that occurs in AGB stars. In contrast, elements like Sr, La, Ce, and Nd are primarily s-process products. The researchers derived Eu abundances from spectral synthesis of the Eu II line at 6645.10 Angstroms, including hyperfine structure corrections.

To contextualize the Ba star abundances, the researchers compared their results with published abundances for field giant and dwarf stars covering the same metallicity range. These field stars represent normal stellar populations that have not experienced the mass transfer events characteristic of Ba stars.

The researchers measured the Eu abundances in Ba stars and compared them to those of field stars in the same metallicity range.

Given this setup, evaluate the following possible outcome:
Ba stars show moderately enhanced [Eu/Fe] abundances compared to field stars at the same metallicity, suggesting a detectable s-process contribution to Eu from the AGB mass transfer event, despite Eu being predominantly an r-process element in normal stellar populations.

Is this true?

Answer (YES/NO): NO